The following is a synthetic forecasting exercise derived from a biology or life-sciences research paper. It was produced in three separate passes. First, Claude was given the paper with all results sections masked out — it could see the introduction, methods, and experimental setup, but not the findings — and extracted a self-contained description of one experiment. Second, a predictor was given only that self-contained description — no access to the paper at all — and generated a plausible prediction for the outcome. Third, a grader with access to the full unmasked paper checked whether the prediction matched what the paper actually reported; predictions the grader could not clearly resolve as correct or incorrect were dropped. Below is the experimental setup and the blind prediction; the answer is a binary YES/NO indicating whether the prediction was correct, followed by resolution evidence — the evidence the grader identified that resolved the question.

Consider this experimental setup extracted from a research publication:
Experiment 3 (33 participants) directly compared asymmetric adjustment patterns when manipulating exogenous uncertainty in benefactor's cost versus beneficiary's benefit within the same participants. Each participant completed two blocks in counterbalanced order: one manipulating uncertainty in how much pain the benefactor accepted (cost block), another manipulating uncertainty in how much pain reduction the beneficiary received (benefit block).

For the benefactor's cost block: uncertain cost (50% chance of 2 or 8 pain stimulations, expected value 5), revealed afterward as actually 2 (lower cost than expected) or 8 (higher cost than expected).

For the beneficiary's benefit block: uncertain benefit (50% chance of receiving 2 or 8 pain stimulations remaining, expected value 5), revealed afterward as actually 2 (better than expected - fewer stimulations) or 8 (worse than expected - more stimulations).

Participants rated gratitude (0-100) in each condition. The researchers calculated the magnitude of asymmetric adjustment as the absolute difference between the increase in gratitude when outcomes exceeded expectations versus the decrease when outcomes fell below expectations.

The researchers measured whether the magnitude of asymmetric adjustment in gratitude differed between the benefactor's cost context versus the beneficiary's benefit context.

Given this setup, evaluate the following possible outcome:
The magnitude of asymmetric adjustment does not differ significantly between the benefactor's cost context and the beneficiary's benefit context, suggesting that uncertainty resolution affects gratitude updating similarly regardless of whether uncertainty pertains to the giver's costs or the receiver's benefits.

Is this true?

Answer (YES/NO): YES